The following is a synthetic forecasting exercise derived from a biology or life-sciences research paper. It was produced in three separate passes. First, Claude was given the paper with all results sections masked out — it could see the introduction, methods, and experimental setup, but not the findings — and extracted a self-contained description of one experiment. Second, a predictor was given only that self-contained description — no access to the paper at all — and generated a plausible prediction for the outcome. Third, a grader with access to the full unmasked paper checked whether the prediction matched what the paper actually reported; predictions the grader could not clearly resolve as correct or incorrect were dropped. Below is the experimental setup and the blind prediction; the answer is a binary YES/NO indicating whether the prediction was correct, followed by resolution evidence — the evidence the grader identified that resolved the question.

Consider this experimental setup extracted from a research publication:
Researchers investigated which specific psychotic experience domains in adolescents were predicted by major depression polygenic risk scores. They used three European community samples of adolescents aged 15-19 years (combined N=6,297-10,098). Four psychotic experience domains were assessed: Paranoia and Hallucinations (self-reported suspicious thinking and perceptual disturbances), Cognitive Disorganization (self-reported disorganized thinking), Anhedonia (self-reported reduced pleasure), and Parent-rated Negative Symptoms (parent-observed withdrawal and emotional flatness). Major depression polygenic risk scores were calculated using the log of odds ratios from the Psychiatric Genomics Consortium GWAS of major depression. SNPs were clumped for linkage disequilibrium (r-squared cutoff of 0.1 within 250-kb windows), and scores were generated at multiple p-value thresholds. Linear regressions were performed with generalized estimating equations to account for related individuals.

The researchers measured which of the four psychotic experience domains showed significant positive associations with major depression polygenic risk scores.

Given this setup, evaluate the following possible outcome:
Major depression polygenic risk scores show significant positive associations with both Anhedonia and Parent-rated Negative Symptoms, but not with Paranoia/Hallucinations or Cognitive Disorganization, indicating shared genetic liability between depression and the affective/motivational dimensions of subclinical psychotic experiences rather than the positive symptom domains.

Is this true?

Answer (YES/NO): YES